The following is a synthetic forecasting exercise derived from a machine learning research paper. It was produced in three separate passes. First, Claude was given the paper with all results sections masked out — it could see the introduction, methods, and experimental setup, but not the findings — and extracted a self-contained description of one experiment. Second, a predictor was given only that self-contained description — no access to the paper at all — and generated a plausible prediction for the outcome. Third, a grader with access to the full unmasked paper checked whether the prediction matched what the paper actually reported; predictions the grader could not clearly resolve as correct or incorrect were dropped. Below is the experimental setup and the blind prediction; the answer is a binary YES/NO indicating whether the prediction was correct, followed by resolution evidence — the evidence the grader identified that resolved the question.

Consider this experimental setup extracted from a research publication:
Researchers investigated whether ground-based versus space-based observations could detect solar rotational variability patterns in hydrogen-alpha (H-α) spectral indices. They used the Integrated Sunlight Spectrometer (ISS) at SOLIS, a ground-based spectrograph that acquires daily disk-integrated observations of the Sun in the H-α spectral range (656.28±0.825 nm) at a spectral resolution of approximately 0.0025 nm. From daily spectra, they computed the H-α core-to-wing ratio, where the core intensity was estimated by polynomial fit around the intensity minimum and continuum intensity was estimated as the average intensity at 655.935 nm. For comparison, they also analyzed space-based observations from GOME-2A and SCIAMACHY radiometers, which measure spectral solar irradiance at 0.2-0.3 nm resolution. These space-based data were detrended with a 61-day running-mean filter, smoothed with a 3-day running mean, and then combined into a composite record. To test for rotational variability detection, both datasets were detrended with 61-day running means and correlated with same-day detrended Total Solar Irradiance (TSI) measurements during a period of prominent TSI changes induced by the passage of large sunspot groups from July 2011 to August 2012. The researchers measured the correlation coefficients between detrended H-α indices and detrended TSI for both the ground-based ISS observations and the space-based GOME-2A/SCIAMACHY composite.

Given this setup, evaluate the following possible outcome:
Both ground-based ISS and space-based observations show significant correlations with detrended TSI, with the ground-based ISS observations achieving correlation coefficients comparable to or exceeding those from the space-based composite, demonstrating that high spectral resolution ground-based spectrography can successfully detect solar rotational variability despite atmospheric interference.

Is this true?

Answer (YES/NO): NO